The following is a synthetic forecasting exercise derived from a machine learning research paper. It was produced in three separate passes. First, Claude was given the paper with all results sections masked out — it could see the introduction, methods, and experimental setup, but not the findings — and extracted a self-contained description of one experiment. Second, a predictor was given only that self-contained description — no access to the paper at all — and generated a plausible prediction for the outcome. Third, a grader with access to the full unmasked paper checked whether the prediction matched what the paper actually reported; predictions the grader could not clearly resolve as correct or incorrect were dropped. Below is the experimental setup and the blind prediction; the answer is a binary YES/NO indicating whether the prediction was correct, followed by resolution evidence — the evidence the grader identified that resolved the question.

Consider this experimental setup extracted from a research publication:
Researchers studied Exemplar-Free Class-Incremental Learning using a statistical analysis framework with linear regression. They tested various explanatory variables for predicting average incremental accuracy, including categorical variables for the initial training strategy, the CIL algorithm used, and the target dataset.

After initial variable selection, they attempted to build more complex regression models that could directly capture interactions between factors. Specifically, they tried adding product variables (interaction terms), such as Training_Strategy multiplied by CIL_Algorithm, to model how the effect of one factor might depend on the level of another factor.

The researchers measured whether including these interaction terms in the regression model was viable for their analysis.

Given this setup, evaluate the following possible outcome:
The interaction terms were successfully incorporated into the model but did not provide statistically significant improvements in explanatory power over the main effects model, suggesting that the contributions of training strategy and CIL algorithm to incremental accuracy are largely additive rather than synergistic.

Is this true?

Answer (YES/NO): NO